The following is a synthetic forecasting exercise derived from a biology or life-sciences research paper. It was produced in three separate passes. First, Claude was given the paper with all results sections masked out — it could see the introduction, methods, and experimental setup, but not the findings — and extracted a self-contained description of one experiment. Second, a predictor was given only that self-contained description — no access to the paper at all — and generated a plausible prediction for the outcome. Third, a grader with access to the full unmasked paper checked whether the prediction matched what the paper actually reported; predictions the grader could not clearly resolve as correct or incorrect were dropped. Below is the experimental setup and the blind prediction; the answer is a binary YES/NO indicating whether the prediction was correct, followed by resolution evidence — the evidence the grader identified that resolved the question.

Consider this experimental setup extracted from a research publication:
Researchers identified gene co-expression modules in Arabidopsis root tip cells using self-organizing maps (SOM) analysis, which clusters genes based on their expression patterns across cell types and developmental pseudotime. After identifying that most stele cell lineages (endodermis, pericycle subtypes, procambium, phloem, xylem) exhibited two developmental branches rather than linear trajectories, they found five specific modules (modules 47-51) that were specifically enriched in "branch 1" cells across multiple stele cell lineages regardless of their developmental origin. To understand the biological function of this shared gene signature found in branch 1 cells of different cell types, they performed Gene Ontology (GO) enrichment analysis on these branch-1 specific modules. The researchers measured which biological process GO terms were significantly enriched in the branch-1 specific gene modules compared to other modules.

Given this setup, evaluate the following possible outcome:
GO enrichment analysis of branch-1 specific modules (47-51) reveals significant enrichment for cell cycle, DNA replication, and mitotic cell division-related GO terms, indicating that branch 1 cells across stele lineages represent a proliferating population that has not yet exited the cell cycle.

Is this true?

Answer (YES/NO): NO